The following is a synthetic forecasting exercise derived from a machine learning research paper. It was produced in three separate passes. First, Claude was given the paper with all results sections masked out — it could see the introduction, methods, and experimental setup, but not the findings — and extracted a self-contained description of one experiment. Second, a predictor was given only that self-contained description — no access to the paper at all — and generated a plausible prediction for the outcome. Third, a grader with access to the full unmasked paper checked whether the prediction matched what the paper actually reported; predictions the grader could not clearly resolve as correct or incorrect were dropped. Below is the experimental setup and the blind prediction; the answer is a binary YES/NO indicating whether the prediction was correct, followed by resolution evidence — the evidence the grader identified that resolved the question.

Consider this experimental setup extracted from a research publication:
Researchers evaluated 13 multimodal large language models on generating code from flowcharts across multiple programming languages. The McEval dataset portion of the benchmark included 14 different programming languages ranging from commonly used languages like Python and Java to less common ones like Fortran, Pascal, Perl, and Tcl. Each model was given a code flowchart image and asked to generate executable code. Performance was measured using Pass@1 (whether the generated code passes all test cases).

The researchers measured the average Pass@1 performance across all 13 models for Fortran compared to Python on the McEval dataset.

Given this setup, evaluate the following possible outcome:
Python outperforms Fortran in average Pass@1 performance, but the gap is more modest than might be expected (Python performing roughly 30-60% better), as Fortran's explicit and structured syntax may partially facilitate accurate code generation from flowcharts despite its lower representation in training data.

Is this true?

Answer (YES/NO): NO